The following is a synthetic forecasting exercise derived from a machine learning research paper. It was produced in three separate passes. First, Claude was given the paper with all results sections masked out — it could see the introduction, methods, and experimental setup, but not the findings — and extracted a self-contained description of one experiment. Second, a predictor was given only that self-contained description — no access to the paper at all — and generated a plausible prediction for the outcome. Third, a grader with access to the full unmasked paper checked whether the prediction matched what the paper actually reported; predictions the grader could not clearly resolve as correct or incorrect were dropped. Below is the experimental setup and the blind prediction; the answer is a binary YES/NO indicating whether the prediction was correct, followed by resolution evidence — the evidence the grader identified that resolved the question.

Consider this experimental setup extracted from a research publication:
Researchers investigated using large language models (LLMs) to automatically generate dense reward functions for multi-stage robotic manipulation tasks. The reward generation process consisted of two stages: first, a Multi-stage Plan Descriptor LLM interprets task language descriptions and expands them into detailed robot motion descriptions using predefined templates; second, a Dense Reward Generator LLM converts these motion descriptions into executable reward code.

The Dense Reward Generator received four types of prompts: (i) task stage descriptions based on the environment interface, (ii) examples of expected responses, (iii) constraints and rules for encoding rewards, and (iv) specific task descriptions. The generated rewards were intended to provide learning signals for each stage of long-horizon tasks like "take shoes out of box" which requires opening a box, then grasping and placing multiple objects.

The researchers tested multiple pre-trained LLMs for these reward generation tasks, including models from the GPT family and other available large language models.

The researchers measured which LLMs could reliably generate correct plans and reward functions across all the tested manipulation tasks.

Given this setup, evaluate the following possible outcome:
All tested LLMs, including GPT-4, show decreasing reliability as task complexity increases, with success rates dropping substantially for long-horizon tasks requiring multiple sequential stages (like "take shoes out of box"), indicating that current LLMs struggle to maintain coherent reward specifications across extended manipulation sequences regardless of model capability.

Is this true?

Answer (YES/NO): NO